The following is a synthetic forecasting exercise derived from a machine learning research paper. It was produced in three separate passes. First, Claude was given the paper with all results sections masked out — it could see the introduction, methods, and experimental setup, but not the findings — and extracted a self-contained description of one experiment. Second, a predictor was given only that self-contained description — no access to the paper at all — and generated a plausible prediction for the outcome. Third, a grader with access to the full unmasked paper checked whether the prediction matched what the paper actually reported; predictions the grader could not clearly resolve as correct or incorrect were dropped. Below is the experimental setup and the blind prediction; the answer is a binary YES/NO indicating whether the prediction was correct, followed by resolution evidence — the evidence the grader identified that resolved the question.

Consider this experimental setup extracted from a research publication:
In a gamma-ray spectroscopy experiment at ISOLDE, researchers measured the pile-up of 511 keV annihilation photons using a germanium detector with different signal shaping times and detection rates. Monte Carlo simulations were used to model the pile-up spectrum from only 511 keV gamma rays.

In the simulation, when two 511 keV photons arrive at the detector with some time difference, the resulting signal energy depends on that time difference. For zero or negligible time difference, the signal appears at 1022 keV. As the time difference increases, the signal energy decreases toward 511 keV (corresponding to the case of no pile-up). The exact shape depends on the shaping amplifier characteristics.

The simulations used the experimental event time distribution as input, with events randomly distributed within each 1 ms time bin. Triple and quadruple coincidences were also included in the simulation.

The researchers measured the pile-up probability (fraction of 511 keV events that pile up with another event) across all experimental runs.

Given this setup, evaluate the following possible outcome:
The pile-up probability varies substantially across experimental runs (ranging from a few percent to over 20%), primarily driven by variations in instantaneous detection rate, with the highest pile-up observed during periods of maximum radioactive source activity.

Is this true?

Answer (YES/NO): NO